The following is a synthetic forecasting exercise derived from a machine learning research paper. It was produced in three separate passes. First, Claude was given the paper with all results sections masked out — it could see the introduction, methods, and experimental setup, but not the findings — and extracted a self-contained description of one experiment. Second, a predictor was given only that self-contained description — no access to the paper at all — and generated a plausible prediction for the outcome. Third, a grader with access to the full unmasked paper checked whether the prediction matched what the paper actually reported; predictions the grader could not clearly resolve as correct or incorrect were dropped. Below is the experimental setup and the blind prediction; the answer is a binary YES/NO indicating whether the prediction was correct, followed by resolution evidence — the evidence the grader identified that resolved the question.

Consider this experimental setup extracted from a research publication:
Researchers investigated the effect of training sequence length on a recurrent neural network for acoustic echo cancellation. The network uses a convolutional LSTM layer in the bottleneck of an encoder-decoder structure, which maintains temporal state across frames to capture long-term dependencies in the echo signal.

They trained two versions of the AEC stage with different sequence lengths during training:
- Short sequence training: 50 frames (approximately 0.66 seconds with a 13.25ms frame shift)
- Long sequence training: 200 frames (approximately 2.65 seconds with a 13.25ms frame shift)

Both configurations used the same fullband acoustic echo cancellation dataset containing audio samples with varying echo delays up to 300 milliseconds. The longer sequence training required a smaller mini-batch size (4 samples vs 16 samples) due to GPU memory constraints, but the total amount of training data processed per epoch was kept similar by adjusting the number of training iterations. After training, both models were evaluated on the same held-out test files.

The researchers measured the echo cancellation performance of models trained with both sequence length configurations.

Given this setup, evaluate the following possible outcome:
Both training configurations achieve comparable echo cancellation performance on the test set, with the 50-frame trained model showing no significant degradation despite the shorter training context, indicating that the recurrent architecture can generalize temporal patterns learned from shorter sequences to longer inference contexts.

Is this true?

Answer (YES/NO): NO